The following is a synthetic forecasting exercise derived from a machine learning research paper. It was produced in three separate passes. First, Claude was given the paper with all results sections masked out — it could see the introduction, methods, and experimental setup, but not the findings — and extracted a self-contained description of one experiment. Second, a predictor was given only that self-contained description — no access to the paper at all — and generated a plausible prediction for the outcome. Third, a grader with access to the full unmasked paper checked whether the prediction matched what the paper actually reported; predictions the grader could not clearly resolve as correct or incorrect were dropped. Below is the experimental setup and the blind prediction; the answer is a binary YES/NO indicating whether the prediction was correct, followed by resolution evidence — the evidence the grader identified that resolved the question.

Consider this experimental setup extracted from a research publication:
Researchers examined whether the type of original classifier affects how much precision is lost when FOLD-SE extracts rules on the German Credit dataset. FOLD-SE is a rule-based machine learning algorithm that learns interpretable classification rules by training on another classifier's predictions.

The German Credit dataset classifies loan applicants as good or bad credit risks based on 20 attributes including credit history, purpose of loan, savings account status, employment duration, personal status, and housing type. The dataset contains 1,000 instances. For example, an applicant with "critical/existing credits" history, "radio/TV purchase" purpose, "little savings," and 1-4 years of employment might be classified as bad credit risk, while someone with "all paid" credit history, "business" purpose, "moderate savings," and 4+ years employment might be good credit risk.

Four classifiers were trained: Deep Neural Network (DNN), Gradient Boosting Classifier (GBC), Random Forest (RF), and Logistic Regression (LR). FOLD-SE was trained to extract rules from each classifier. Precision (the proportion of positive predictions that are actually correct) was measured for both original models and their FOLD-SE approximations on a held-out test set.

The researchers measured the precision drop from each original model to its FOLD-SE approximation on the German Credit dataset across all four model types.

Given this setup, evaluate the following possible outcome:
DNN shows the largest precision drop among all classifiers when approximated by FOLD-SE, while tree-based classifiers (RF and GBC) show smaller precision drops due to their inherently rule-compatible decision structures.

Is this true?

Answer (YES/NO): NO